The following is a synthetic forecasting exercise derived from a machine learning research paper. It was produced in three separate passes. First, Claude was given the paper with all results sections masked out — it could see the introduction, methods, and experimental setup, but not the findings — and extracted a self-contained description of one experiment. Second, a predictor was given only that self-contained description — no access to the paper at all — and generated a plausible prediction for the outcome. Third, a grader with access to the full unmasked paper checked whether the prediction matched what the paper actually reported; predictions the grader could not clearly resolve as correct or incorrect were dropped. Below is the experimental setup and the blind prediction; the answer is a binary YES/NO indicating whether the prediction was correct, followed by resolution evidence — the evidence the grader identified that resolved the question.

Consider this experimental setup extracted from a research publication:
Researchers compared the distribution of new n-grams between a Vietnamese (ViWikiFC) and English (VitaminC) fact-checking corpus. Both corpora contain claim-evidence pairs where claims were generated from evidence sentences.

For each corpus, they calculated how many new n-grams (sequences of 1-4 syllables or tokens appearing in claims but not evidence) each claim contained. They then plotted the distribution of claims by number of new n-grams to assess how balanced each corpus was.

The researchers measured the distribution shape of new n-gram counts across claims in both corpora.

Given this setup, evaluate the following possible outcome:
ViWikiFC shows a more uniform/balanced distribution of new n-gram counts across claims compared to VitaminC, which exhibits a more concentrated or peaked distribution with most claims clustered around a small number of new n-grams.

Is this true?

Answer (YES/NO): YES